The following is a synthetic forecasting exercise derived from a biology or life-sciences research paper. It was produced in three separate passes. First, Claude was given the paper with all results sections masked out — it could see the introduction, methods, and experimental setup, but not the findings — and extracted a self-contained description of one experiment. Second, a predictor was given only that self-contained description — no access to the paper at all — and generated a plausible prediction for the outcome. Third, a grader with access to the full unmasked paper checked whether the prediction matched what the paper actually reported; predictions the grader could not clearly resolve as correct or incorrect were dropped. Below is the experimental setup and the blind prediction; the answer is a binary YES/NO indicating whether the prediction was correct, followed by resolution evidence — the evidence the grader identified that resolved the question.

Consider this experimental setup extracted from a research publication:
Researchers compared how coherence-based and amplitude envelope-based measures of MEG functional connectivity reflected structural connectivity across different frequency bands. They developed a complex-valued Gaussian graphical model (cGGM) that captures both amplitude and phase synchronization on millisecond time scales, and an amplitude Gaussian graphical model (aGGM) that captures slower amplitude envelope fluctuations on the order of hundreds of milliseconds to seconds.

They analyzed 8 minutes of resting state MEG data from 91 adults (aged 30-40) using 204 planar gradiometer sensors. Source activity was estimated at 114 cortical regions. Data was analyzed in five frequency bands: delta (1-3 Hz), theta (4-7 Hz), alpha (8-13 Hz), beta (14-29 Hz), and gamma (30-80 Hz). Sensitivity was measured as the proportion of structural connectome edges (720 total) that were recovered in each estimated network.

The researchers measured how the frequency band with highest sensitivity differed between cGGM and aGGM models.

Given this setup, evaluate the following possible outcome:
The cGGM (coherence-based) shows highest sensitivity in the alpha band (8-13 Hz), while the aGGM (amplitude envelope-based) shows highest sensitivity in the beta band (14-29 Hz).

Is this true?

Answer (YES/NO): NO